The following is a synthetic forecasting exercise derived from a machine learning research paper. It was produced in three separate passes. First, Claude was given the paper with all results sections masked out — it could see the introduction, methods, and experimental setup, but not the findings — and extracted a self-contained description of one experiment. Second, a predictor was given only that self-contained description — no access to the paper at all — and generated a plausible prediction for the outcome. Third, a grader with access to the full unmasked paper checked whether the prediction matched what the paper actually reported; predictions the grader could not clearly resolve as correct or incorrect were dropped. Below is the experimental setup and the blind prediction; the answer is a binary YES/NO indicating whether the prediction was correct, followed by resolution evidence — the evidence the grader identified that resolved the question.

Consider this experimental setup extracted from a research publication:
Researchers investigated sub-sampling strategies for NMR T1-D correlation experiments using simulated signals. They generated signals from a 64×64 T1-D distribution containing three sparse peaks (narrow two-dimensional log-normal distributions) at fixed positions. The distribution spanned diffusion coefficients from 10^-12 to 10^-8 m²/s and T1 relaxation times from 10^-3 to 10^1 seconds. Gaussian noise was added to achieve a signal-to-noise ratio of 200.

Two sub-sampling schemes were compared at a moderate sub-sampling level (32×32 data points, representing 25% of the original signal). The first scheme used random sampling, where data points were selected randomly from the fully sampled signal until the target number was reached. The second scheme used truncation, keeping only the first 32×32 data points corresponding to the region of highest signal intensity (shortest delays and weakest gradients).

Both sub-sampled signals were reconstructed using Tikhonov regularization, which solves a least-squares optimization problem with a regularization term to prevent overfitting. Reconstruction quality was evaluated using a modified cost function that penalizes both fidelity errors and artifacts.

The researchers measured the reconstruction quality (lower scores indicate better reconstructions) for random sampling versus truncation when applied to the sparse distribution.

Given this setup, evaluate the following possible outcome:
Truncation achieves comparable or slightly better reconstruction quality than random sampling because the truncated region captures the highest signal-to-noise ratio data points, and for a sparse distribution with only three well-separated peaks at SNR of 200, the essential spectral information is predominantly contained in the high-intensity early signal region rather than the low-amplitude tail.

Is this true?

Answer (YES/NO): NO